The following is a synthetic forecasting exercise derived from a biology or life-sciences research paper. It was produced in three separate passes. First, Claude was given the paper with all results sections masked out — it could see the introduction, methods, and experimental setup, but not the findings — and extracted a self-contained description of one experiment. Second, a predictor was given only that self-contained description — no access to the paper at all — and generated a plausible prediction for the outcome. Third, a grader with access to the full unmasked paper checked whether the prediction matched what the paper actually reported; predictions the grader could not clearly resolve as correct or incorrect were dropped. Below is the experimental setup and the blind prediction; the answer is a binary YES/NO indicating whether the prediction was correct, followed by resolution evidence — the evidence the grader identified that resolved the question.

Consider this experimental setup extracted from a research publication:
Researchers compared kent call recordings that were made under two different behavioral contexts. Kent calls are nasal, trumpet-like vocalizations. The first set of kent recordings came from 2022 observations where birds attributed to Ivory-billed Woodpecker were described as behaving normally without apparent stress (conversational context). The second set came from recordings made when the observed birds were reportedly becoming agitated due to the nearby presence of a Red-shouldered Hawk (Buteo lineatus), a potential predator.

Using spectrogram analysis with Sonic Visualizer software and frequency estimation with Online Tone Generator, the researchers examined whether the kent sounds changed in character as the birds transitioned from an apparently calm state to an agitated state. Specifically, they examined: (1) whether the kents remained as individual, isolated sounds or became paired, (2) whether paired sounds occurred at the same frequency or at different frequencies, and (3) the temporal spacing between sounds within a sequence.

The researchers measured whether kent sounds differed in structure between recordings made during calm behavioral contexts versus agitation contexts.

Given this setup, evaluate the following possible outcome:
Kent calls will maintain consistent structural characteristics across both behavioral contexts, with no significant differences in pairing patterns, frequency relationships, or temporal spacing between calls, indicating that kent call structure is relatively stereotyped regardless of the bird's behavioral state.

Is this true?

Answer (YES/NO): NO